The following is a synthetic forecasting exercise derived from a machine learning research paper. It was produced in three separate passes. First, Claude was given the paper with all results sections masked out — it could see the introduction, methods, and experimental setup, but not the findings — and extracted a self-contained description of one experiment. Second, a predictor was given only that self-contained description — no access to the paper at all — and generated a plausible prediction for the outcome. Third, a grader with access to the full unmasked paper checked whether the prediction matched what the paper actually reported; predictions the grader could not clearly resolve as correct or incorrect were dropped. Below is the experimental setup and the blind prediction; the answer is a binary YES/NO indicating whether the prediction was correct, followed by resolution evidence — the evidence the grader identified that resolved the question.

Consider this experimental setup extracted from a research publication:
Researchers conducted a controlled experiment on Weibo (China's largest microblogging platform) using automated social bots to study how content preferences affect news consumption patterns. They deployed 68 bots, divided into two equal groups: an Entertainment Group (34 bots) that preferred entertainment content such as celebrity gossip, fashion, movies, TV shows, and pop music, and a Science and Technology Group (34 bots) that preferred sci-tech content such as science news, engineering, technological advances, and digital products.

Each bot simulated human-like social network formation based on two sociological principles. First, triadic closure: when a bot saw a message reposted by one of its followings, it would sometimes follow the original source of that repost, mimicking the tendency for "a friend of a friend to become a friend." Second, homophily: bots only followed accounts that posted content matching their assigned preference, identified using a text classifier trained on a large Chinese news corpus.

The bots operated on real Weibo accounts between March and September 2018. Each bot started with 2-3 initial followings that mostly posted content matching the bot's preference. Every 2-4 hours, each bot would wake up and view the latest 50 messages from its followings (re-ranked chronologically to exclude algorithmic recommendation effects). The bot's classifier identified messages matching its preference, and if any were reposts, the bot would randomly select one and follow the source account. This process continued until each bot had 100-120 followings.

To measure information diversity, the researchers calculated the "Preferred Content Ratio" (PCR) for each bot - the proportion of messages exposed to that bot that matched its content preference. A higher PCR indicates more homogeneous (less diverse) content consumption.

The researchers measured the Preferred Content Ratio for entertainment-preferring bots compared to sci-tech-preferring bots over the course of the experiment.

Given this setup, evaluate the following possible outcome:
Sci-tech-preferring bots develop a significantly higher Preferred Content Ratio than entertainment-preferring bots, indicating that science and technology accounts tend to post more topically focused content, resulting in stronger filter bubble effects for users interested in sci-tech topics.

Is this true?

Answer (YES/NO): NO